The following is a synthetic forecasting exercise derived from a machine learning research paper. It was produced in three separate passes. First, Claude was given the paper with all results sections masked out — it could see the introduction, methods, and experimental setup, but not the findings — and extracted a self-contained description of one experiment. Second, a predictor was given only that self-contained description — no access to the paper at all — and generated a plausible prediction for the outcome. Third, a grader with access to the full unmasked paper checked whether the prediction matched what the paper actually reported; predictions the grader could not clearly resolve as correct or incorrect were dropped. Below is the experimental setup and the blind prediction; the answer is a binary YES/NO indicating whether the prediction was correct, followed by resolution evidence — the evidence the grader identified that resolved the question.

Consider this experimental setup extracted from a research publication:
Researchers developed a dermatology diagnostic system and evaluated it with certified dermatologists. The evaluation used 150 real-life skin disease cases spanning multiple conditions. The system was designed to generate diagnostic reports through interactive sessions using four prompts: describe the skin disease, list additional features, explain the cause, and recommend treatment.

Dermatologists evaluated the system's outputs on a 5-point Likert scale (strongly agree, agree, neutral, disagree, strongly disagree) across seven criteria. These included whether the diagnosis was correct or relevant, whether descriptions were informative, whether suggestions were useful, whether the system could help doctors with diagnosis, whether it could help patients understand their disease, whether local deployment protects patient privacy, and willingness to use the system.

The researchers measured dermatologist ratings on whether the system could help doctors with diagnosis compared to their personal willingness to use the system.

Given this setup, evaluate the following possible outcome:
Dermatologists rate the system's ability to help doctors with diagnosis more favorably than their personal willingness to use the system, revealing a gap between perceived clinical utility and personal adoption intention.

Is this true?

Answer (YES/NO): YES